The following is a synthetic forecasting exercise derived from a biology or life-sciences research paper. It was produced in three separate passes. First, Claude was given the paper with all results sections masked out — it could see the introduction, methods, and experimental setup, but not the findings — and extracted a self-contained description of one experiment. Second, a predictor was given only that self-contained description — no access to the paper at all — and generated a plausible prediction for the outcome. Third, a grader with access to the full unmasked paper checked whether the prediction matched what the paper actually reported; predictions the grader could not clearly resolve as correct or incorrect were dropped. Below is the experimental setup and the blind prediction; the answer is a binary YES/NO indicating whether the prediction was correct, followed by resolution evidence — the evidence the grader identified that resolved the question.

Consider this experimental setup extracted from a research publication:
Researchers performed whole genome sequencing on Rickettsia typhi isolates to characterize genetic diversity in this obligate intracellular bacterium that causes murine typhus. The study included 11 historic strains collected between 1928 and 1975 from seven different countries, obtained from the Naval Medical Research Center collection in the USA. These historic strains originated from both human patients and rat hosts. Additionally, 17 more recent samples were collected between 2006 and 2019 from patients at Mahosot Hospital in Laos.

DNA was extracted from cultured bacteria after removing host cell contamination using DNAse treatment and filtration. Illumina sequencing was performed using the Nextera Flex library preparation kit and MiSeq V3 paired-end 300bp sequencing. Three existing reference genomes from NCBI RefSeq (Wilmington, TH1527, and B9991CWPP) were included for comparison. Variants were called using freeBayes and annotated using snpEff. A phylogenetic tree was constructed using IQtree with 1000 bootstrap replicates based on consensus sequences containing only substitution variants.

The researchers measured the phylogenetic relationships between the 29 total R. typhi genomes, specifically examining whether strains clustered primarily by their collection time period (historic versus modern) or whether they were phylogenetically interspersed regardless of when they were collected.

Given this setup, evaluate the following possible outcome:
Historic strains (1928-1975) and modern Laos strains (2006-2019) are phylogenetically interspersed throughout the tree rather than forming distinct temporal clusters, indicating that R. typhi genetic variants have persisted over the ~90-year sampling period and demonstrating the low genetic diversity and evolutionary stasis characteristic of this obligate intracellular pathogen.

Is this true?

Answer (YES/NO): NO